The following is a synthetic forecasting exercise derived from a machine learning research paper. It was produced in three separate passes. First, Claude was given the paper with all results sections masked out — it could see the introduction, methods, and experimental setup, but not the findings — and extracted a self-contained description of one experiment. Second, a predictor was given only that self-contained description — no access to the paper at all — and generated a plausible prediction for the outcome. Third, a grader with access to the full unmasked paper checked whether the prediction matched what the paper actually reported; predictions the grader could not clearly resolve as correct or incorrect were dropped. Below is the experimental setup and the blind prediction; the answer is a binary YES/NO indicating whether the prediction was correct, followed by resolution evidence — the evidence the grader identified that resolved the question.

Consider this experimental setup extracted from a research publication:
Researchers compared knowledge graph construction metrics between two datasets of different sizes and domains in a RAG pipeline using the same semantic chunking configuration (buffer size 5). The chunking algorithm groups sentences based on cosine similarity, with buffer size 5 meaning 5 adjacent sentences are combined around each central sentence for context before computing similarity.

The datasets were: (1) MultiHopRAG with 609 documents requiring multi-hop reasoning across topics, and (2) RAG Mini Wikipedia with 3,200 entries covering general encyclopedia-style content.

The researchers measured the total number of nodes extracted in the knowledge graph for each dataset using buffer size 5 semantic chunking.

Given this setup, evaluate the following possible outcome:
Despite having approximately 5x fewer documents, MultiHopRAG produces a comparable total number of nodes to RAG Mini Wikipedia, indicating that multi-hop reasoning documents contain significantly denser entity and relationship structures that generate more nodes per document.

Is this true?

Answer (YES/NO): NO